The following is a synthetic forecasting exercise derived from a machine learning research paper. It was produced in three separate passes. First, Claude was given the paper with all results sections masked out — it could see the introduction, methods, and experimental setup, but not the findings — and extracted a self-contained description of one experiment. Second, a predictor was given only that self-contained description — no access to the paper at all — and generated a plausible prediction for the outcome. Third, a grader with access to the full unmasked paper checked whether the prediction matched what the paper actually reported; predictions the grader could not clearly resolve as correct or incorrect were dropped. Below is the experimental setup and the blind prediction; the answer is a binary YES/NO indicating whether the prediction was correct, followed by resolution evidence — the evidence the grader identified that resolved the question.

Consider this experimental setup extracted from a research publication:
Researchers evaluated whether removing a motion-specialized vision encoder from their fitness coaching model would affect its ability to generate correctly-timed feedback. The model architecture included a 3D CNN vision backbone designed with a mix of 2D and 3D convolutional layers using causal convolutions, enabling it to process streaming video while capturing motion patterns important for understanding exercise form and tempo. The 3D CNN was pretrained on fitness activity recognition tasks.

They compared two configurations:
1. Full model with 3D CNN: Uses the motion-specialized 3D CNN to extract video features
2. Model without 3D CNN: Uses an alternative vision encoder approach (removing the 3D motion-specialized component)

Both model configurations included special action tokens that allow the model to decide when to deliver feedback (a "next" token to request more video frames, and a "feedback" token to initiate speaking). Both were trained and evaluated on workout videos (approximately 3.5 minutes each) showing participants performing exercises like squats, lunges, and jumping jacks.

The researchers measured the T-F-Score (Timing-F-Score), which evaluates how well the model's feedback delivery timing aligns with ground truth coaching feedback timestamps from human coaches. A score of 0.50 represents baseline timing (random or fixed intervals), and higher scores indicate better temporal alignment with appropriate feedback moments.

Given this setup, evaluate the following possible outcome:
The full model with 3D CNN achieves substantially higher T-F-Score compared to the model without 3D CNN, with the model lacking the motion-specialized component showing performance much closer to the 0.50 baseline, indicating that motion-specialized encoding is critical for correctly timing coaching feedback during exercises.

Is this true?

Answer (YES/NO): YES